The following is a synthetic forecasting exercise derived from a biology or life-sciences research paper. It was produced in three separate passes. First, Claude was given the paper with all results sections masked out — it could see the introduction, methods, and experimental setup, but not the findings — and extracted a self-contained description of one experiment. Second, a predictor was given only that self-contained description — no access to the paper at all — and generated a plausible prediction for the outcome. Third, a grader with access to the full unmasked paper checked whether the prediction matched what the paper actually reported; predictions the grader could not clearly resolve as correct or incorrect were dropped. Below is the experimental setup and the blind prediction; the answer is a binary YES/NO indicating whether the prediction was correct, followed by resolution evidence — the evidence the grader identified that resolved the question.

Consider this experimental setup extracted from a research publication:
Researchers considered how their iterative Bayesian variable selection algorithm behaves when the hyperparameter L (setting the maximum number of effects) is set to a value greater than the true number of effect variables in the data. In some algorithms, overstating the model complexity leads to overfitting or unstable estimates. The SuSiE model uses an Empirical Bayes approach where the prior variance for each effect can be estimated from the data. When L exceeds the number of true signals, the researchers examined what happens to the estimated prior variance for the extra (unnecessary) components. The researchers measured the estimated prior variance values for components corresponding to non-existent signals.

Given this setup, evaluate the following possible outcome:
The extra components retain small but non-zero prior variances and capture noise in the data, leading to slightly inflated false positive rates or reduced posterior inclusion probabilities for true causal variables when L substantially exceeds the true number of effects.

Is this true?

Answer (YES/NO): NO